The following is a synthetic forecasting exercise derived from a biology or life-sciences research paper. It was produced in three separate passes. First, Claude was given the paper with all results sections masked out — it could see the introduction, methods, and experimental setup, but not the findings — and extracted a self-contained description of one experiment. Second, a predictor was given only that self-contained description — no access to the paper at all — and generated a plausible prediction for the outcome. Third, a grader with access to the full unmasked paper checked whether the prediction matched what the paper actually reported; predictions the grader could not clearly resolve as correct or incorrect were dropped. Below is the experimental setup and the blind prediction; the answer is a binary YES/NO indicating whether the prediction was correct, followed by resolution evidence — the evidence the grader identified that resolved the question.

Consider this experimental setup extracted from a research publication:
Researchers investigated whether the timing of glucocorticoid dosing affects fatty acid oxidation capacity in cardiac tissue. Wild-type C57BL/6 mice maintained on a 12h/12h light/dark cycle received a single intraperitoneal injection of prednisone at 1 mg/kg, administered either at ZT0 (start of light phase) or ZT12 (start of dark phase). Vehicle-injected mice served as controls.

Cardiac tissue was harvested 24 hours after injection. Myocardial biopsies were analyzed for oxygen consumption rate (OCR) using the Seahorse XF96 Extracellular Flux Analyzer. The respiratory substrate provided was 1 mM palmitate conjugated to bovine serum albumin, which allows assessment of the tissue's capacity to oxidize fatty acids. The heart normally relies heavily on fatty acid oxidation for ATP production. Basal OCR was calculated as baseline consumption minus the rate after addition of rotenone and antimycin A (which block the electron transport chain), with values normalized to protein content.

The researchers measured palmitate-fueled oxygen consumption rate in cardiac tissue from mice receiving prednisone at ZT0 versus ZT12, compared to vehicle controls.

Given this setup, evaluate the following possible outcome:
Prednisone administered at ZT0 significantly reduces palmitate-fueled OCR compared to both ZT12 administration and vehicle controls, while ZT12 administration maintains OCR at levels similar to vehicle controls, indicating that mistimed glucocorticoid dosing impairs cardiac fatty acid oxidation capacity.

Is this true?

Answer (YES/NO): NO